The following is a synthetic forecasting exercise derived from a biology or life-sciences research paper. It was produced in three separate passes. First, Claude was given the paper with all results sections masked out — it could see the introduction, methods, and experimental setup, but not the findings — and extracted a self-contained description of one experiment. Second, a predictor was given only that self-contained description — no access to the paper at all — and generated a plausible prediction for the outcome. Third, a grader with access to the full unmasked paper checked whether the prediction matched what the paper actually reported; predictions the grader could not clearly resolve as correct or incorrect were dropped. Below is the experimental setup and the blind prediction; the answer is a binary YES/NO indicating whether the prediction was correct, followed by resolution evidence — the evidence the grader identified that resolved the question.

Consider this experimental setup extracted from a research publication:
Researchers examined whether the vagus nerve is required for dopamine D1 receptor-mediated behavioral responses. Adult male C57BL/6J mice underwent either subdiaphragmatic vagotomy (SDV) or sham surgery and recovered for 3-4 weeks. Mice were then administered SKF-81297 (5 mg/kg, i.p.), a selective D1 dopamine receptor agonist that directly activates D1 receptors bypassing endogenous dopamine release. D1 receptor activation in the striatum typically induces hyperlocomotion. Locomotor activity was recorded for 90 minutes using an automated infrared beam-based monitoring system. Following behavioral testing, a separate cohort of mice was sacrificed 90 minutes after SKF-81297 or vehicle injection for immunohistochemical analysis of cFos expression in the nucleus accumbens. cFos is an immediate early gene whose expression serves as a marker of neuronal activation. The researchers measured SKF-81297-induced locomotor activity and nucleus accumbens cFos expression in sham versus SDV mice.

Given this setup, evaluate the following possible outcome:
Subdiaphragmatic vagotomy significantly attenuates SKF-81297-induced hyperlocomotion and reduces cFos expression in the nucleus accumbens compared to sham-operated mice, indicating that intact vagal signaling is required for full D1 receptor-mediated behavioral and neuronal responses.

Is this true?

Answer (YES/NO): YES